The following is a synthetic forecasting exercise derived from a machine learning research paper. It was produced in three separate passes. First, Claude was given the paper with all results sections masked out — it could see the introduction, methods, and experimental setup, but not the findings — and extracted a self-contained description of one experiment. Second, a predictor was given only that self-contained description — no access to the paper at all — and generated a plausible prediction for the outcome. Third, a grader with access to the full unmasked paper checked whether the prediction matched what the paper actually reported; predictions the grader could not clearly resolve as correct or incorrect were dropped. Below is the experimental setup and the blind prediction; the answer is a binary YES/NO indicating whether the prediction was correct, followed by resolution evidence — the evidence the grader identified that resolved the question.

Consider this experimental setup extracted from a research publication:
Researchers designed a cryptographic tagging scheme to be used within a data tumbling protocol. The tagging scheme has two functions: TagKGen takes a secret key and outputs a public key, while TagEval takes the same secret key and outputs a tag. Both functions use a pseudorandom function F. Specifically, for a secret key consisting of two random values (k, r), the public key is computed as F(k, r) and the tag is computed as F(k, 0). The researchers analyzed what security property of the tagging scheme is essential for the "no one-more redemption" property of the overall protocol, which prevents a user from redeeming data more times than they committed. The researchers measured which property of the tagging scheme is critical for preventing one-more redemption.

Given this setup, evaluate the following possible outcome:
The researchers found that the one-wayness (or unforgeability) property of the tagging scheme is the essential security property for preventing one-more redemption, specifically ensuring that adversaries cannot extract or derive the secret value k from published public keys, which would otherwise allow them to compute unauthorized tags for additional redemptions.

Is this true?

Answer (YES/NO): NO